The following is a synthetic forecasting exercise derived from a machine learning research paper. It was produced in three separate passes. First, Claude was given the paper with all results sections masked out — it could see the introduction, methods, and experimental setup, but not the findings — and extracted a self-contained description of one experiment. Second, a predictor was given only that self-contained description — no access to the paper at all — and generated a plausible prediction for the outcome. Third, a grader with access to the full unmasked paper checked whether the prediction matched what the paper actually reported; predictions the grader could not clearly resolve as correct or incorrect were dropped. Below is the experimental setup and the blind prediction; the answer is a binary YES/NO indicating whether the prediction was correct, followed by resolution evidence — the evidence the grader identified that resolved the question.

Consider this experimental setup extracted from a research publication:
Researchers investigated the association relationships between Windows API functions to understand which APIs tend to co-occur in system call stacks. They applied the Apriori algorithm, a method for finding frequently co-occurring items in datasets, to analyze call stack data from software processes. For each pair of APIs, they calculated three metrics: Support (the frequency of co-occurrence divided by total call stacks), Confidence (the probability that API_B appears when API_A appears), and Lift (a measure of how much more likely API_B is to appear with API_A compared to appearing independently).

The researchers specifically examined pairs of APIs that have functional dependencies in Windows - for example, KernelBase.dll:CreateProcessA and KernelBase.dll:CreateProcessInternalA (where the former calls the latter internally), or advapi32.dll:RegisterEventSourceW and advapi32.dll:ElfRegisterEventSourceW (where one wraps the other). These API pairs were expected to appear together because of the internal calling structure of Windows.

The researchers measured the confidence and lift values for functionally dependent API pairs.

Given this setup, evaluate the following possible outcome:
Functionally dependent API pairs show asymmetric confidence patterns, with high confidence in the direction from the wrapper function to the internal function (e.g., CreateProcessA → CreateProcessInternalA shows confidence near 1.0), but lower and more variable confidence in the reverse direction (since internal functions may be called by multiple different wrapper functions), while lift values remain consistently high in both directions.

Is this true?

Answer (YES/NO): NO